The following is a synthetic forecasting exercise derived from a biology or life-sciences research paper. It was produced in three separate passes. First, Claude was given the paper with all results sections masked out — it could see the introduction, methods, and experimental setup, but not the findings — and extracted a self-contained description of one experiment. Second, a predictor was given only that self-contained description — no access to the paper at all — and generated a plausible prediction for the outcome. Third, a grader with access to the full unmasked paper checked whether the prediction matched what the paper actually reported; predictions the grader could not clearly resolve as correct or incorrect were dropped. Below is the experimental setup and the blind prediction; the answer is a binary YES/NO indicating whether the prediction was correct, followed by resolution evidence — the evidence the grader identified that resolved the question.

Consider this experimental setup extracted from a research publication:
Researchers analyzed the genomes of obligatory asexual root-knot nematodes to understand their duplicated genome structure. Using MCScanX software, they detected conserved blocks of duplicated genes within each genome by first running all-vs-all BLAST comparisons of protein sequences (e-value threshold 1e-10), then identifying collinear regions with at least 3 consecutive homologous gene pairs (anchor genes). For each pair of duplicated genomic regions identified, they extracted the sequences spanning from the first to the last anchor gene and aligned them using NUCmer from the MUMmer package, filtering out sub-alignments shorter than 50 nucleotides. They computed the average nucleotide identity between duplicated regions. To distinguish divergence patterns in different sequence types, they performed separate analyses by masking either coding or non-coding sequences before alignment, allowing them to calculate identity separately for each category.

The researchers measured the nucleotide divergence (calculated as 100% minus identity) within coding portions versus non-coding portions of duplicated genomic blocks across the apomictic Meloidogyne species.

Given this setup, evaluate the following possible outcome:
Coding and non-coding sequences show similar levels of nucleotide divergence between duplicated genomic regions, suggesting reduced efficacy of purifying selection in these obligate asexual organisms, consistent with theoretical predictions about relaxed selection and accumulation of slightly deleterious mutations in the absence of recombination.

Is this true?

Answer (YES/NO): NO